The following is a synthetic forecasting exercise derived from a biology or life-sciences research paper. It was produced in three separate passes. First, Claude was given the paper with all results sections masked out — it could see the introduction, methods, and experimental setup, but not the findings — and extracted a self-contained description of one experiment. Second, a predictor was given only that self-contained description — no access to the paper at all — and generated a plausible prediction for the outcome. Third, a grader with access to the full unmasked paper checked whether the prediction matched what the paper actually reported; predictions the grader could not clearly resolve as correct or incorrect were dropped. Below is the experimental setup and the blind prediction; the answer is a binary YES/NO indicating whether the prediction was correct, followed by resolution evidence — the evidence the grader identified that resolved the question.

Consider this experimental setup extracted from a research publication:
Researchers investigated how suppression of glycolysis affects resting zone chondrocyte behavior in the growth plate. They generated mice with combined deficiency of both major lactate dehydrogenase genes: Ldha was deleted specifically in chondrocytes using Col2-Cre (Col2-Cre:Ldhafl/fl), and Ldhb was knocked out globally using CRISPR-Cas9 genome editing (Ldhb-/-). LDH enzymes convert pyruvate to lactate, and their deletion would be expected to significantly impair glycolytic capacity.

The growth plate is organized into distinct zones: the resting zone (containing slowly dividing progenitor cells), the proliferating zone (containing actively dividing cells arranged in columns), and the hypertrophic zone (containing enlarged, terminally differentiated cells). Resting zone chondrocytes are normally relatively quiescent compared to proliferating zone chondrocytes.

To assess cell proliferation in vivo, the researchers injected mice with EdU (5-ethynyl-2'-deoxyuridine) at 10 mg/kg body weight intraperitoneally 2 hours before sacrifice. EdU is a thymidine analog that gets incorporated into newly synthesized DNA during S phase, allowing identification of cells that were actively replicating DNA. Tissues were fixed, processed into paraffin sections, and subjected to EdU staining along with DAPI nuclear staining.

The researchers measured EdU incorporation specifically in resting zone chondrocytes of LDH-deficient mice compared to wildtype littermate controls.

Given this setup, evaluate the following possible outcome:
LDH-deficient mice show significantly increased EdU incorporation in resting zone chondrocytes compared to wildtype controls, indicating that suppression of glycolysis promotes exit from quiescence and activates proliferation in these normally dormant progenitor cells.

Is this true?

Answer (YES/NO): YES